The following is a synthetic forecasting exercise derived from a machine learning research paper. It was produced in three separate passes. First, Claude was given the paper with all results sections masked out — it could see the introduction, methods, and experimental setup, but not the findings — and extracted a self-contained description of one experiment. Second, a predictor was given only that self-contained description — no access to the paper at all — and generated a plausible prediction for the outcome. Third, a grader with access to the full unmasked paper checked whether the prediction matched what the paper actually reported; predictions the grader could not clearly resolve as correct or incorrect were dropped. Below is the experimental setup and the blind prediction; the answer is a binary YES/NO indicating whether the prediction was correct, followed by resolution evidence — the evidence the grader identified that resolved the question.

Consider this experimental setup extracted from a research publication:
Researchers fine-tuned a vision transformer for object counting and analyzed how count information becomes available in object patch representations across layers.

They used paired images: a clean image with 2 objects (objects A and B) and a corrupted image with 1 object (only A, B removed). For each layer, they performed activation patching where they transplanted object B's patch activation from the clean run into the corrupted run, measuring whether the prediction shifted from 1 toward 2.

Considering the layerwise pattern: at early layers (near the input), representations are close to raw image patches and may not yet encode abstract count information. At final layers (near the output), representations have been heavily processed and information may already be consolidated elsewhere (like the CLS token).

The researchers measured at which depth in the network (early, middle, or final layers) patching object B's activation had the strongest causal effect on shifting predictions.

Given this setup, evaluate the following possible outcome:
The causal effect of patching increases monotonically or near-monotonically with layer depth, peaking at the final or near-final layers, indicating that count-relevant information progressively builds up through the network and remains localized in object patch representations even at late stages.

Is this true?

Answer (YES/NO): NO